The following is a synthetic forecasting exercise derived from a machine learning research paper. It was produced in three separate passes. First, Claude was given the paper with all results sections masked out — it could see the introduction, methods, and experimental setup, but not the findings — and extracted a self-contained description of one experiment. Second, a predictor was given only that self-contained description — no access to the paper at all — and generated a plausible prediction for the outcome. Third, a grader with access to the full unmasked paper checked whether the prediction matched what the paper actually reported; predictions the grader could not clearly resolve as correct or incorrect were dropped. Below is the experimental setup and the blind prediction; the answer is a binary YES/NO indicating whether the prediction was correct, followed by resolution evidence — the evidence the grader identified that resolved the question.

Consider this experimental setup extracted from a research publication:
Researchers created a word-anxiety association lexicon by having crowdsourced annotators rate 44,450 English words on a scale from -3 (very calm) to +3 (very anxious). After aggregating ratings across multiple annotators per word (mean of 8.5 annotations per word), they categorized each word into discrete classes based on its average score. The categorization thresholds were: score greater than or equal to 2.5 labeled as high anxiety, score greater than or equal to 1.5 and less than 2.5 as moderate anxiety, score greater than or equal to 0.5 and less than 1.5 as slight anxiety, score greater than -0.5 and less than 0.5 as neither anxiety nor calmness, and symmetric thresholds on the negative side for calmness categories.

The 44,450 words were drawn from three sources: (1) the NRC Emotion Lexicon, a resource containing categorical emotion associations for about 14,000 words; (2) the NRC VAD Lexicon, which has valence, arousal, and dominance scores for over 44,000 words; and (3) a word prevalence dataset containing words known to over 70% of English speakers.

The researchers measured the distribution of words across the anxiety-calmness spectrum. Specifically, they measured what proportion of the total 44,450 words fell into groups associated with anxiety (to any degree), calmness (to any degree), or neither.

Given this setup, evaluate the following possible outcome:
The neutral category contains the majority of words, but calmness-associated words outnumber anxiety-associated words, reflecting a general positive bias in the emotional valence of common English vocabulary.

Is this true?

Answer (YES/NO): NO